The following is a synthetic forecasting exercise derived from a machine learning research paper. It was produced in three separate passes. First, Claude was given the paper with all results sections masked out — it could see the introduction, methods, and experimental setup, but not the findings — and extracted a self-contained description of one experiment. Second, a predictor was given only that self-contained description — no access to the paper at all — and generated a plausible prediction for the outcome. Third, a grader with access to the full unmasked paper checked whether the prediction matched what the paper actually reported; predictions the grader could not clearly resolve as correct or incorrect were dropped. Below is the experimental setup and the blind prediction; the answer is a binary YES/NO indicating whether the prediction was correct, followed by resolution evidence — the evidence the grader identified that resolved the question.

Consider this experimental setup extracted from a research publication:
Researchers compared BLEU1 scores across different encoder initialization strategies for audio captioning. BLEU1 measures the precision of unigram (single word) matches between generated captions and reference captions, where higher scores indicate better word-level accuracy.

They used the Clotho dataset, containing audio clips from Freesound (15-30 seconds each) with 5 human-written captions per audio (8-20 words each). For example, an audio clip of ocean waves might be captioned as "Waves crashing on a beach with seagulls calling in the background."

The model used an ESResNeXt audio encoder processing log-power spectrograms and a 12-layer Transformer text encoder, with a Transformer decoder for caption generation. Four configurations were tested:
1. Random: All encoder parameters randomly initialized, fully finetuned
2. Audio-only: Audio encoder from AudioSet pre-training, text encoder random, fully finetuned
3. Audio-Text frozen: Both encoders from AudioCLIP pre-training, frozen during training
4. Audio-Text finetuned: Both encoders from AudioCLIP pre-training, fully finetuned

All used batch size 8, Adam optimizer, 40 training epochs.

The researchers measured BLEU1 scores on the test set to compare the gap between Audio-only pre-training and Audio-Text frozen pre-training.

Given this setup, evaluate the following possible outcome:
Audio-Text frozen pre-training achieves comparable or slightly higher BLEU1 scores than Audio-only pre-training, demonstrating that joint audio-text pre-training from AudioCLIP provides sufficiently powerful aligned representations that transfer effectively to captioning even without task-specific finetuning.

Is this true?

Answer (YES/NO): YES